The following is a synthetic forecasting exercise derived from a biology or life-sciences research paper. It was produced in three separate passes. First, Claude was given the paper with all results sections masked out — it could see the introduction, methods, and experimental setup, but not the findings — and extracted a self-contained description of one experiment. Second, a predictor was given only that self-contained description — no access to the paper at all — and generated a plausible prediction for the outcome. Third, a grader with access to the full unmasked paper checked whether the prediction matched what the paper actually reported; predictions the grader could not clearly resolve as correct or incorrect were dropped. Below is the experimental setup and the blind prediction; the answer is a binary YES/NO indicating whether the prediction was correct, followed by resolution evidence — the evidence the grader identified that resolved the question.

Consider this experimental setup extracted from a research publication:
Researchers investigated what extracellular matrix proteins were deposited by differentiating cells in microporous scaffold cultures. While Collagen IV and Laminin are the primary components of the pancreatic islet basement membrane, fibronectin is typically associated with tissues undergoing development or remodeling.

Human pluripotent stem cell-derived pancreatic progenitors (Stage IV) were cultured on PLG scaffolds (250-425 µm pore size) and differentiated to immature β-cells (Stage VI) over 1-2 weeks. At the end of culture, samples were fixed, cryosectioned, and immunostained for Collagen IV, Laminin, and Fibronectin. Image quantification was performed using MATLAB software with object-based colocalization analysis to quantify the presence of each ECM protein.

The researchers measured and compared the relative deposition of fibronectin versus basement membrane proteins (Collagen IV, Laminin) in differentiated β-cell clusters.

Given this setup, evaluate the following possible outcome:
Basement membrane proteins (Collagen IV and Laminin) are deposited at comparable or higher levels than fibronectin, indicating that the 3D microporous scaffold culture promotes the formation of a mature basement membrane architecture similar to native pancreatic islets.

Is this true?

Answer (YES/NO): YES